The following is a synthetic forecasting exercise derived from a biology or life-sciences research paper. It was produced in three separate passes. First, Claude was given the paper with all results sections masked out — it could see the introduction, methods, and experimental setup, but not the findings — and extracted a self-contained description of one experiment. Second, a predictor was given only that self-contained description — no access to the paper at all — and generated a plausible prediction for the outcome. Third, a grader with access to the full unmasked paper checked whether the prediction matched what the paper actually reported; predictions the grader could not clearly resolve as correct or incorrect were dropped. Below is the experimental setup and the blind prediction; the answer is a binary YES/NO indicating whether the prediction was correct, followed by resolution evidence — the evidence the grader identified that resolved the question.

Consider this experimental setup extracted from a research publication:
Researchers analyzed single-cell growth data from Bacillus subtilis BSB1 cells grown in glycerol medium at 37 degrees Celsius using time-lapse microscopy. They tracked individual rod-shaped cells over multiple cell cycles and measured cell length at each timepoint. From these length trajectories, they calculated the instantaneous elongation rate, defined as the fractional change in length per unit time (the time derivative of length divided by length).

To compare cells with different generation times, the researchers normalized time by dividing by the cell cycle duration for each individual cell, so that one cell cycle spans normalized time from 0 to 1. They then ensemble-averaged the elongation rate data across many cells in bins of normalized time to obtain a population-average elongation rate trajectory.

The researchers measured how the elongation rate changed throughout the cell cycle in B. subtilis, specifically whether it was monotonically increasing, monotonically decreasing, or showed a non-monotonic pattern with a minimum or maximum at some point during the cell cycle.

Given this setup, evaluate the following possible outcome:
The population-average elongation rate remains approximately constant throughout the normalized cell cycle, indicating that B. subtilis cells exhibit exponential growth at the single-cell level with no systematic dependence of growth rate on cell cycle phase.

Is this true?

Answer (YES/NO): NO